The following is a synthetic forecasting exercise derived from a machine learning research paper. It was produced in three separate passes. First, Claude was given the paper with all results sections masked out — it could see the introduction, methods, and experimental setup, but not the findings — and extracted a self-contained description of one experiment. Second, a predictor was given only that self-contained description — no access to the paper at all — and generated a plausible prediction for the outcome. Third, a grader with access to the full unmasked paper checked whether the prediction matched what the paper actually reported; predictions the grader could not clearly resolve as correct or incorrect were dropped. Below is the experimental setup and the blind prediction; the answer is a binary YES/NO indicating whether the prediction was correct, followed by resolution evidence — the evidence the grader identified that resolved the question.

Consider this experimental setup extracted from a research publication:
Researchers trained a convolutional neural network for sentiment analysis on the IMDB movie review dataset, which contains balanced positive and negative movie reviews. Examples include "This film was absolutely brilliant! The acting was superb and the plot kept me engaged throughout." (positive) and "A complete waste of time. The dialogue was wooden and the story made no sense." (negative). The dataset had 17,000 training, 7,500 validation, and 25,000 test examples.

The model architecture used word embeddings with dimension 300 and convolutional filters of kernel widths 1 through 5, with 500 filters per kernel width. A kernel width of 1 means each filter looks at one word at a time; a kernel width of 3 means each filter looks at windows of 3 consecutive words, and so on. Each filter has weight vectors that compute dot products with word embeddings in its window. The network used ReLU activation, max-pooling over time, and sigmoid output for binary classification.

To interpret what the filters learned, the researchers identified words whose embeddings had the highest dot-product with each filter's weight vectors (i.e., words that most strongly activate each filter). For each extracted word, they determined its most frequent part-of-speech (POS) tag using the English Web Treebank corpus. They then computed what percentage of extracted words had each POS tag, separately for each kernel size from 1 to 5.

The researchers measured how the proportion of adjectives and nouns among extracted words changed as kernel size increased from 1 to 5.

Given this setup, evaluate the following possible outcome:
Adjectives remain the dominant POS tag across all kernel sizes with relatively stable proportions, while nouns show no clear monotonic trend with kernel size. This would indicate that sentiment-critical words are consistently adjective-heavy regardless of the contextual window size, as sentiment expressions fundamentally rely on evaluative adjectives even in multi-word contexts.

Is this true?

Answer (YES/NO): NO